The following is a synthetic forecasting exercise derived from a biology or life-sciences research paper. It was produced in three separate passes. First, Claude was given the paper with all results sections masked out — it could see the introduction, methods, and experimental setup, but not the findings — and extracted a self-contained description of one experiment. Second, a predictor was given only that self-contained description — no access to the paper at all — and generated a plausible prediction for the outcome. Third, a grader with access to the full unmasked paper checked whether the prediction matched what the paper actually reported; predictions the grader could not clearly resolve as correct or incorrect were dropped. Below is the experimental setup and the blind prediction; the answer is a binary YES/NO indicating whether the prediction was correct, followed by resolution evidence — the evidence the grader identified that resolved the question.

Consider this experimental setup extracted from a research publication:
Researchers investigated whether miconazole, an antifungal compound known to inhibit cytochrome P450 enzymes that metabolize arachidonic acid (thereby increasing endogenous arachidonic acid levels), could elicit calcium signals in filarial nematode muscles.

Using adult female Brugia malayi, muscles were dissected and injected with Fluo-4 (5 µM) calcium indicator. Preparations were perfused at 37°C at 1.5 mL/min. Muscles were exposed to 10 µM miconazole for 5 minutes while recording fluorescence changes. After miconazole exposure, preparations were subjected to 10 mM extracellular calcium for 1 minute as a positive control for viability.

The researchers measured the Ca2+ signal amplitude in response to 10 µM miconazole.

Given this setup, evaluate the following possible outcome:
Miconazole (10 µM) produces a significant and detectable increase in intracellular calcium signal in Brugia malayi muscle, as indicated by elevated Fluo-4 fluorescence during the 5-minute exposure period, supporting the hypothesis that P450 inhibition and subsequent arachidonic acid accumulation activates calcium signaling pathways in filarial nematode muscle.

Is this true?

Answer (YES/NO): YES